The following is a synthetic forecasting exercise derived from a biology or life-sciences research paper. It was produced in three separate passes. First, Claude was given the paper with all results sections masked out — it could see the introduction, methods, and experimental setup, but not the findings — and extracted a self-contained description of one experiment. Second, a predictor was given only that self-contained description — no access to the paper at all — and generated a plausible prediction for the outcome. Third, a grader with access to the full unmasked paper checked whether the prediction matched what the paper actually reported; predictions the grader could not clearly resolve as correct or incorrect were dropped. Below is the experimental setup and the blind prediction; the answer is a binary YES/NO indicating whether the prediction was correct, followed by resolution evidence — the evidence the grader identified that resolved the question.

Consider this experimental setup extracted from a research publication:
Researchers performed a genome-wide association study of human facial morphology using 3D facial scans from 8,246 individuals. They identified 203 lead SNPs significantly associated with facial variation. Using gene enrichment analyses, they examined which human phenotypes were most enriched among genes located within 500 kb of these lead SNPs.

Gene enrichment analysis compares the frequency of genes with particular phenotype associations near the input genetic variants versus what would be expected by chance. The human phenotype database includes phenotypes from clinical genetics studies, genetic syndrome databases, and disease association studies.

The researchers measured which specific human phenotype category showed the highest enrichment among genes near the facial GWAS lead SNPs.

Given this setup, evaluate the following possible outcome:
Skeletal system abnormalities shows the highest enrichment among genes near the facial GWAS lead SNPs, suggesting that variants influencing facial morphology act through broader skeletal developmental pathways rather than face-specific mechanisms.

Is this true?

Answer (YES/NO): NO